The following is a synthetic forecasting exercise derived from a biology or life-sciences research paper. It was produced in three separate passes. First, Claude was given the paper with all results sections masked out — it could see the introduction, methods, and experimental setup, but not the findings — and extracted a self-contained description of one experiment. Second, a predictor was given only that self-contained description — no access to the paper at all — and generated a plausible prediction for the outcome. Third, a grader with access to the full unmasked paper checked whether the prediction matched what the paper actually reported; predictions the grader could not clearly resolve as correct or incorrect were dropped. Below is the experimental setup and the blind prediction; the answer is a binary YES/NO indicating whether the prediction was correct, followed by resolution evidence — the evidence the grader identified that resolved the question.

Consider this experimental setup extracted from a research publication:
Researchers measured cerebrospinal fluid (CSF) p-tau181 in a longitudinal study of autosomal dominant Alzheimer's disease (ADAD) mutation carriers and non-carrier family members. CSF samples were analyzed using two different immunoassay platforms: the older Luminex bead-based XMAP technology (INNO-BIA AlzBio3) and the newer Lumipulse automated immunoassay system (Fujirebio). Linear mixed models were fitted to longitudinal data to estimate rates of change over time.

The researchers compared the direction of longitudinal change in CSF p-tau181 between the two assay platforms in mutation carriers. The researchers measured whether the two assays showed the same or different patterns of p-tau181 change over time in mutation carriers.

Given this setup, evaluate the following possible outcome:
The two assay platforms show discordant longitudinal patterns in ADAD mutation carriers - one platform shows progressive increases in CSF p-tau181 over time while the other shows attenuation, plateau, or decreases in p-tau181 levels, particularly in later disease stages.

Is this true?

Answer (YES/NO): YES